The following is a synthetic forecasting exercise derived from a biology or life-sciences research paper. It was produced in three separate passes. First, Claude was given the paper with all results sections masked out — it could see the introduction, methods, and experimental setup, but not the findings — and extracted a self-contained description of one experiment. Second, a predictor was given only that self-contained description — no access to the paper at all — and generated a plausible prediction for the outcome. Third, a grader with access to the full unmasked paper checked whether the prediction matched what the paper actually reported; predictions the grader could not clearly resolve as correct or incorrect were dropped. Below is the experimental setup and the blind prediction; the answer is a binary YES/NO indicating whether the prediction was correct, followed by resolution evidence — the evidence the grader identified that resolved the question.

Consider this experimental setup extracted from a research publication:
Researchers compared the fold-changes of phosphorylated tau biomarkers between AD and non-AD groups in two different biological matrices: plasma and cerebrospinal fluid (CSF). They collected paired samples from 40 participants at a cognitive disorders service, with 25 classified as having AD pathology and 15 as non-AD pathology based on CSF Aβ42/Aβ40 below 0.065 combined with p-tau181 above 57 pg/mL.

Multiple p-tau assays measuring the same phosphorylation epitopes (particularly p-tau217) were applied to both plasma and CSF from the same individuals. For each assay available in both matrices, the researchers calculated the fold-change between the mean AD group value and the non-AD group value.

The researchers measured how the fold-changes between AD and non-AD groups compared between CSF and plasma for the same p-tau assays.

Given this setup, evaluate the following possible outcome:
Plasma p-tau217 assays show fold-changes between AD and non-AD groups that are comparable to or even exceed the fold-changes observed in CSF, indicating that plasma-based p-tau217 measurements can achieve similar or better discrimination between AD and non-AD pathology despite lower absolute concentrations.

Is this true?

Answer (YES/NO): NO